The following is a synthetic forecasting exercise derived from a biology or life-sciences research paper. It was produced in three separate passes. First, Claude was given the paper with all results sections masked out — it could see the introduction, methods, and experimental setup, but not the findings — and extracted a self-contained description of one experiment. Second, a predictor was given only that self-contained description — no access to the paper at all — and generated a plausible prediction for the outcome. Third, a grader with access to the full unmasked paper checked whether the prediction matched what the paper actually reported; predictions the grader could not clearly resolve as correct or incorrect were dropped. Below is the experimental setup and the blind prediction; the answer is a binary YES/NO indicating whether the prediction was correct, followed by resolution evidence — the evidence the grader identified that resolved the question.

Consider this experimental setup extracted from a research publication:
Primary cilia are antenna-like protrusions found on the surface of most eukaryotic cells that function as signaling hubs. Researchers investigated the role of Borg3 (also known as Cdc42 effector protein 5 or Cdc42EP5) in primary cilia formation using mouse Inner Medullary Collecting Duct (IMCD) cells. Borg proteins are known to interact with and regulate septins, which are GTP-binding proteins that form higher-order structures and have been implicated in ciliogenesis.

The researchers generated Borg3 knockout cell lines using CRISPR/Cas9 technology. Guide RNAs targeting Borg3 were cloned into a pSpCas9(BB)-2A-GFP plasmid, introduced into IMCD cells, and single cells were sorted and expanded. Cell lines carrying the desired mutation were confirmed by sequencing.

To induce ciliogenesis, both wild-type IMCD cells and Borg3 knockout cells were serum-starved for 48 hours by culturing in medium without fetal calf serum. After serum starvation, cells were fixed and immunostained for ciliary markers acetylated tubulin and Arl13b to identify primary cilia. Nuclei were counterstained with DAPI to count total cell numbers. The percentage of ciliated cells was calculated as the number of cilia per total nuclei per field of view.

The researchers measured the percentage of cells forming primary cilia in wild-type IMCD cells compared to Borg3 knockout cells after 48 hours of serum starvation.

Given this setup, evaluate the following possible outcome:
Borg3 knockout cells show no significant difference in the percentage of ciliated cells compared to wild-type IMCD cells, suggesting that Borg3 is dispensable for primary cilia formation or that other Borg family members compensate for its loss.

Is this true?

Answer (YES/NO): NO